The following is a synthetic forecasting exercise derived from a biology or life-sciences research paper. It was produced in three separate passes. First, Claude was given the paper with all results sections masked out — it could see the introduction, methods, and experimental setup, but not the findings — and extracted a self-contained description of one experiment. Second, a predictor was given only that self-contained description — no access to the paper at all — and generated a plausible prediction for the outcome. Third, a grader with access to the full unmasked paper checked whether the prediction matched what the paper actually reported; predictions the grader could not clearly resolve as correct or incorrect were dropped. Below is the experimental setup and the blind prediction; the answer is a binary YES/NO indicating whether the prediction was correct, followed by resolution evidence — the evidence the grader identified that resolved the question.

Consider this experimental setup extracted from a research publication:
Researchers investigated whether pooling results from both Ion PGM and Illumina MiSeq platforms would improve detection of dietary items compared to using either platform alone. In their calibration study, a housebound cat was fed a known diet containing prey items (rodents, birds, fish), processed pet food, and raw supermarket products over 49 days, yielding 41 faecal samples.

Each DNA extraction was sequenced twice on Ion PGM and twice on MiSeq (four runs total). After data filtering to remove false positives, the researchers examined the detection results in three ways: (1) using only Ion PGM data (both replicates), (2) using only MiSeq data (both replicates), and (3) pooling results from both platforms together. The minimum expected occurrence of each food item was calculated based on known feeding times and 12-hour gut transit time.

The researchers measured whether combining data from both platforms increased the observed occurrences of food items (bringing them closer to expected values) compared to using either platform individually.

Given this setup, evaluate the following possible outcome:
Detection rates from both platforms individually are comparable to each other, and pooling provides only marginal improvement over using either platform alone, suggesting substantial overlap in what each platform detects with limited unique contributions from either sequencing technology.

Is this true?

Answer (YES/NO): NO